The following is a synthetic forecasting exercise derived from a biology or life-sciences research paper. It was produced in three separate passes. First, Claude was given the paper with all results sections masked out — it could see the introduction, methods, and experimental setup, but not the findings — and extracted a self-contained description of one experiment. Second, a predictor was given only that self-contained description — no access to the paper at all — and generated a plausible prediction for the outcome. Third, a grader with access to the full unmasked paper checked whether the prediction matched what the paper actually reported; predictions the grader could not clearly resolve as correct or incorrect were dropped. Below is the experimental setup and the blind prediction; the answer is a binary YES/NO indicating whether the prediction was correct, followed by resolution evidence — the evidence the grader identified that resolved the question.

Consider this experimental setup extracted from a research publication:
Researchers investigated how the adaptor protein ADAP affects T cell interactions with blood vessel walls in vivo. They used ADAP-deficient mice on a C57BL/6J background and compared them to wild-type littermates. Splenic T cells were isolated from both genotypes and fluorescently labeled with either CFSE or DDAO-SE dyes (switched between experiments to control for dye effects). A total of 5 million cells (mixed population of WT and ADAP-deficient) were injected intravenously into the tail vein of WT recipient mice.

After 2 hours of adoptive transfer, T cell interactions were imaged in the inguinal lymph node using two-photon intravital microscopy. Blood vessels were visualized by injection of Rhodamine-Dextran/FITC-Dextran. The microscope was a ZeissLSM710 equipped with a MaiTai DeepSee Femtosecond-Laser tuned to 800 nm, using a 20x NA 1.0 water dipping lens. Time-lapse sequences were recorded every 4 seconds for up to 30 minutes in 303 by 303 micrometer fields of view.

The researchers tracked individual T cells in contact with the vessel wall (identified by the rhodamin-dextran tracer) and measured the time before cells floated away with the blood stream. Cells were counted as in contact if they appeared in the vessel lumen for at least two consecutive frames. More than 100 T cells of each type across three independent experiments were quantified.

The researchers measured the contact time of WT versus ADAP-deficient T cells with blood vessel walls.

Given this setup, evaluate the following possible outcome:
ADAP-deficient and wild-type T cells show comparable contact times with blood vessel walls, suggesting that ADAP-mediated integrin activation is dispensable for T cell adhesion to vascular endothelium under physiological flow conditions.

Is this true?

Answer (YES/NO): NO